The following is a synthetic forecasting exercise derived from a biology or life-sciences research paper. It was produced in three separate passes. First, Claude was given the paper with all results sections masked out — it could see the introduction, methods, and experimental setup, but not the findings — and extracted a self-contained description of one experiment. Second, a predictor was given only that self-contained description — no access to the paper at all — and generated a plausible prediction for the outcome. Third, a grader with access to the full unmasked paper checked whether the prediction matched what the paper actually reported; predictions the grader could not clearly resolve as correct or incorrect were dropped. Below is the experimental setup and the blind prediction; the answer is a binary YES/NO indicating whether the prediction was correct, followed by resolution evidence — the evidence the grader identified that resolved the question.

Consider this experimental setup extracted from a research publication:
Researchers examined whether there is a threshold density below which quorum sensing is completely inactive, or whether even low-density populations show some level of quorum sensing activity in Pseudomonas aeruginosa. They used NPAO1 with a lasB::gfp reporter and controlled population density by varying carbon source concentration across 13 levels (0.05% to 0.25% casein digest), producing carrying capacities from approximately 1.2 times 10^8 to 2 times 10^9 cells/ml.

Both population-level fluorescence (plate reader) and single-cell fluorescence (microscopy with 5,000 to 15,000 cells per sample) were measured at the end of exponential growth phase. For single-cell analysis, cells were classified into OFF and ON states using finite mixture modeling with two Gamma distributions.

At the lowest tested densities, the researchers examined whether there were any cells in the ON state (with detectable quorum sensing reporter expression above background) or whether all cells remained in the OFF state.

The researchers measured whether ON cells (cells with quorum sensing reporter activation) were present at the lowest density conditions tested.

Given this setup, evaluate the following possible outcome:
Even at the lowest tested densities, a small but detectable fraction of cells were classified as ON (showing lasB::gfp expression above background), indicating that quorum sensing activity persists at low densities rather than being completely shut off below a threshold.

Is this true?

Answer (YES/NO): NO